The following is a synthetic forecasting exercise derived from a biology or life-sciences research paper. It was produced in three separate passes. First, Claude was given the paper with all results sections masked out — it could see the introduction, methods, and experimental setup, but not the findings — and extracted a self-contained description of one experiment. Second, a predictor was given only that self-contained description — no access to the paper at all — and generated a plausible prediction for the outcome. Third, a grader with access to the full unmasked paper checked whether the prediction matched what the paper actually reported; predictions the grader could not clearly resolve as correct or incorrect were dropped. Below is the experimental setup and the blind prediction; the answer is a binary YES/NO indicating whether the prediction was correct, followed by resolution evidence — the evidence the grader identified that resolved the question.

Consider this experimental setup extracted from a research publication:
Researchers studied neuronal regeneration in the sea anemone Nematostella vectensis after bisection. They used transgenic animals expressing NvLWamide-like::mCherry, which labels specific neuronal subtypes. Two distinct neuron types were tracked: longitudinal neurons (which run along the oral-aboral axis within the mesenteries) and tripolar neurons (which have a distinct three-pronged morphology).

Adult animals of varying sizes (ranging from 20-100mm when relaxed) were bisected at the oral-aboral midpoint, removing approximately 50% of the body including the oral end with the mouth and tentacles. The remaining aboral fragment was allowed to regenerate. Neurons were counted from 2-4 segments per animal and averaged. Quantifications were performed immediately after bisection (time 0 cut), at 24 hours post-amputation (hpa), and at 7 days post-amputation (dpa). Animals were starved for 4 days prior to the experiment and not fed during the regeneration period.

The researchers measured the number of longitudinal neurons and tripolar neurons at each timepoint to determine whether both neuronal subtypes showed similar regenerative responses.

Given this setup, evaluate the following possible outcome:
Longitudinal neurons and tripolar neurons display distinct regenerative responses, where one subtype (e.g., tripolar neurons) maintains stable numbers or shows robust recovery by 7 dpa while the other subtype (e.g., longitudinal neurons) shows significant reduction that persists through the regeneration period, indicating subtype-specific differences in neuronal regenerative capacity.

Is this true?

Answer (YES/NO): NO